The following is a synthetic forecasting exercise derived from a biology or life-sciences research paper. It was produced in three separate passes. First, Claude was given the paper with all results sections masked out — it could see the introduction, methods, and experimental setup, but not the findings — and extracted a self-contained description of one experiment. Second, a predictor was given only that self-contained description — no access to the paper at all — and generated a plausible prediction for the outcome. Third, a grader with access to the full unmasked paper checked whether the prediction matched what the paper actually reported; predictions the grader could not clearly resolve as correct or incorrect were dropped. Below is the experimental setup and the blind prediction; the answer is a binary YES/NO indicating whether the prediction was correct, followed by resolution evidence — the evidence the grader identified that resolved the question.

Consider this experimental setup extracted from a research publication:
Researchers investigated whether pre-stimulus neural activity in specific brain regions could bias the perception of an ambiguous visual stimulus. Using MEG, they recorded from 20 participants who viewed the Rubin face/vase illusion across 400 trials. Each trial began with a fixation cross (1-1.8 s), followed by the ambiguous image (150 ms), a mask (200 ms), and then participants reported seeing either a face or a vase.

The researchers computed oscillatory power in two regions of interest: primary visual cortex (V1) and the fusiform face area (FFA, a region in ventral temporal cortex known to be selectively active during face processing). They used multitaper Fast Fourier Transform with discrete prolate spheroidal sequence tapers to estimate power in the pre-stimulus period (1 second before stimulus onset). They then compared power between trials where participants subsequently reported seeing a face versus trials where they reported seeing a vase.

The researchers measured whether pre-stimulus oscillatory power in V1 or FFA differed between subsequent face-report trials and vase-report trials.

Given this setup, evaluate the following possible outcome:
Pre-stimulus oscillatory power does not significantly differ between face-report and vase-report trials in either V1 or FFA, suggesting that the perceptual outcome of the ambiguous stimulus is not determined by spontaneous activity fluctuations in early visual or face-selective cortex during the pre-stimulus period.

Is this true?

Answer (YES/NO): YES